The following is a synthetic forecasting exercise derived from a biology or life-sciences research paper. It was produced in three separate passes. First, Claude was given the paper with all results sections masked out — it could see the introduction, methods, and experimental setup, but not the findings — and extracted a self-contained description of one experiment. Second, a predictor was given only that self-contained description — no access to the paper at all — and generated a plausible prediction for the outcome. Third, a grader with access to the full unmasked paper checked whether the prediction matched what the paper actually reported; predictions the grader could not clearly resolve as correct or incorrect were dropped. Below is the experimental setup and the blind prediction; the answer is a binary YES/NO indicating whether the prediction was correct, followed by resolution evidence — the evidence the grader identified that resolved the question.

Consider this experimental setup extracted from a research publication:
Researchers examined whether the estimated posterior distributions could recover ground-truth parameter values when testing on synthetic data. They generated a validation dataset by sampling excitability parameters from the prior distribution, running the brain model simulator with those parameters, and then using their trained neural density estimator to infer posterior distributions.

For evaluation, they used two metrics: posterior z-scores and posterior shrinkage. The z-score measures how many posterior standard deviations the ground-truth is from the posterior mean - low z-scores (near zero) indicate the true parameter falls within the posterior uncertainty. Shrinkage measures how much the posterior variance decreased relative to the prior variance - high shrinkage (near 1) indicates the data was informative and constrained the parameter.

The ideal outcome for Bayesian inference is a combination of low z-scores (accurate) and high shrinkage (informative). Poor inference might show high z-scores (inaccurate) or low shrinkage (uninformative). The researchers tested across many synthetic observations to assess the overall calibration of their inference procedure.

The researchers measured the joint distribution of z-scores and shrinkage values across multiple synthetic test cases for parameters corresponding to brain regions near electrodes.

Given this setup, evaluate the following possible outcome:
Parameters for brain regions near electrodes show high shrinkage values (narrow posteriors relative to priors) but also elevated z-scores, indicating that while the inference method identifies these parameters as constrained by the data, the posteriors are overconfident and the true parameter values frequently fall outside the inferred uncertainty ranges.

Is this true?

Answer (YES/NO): NO